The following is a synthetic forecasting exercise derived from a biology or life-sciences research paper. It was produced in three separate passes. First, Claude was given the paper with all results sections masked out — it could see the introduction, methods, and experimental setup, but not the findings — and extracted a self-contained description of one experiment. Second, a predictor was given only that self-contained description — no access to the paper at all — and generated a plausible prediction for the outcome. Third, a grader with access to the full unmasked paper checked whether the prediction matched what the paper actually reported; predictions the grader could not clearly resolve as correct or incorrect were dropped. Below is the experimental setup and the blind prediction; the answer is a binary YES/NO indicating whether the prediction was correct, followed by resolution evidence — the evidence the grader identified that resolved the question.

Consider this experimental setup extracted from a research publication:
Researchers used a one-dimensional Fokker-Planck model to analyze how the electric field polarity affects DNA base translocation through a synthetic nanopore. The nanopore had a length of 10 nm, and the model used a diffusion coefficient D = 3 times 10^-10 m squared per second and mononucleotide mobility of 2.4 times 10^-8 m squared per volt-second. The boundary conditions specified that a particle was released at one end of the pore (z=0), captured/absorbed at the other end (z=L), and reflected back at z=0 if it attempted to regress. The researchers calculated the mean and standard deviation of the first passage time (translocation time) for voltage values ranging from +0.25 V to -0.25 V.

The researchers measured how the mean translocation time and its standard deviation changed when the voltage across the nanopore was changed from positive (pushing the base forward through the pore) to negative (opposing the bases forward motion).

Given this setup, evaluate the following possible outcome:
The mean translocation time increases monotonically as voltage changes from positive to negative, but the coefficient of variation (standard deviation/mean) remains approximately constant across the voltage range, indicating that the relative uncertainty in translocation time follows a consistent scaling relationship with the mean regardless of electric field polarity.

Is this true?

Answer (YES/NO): NO